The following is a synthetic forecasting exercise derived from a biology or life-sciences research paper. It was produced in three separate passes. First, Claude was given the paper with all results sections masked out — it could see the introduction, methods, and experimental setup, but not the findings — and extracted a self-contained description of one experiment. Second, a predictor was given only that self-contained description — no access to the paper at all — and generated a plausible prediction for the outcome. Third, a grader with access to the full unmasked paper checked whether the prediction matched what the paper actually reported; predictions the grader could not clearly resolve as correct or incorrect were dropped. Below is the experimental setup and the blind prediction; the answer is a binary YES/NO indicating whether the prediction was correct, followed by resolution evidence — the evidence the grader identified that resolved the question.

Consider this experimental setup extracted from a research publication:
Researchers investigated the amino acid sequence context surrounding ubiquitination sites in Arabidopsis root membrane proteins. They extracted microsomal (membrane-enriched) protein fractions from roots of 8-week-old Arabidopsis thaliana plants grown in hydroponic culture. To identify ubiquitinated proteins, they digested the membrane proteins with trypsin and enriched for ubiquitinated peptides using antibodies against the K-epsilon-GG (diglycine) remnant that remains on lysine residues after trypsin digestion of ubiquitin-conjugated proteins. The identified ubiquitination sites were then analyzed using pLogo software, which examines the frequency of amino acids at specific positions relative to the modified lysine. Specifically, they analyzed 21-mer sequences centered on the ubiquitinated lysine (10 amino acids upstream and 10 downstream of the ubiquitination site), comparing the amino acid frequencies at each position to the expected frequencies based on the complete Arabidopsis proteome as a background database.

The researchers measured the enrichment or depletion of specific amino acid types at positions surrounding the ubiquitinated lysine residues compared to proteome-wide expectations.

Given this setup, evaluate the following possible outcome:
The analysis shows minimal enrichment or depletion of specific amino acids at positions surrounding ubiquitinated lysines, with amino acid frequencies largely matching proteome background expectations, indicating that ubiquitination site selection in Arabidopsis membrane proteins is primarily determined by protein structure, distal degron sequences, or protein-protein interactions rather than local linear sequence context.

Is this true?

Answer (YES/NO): NO